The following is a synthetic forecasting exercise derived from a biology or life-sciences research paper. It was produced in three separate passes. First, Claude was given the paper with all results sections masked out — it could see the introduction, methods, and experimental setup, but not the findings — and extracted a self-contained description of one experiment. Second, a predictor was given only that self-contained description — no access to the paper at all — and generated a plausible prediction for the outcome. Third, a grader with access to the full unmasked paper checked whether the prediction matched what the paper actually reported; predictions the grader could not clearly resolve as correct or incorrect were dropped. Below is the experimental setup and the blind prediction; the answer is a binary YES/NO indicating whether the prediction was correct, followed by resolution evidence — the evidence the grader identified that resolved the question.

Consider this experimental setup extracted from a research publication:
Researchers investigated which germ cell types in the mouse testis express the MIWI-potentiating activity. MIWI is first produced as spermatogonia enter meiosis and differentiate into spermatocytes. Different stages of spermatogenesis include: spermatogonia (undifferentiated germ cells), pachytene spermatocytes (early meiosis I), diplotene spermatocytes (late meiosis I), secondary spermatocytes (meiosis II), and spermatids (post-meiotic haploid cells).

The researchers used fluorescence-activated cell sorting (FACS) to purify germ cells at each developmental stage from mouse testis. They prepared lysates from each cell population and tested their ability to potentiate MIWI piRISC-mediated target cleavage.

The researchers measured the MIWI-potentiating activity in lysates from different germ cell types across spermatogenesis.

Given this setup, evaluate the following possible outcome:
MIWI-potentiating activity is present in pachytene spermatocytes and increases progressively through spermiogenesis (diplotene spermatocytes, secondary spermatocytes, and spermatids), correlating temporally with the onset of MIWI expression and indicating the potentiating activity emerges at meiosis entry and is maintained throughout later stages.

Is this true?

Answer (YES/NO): NO